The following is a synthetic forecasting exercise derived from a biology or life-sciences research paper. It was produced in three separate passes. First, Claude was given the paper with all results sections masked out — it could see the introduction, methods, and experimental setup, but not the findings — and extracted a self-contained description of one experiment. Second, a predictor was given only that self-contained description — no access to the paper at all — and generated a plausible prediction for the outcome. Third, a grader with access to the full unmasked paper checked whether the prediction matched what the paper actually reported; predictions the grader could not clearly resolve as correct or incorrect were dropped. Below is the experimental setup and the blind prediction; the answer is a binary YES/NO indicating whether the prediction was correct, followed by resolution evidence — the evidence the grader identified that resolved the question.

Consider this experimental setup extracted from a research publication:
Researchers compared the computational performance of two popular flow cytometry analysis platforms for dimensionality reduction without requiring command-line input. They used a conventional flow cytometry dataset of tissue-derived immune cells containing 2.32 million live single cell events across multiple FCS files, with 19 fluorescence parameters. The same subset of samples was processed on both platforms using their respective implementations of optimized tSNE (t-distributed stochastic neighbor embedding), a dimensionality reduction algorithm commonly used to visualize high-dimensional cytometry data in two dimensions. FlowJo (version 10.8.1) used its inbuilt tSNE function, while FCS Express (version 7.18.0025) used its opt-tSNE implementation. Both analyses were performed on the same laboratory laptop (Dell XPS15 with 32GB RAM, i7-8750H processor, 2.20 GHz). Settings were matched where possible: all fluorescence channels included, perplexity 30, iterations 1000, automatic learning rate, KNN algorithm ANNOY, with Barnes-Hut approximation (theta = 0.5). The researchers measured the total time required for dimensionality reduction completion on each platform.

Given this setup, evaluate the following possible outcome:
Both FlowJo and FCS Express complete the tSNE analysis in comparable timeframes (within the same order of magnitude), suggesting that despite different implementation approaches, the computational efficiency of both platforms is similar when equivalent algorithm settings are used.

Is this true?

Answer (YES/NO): NO